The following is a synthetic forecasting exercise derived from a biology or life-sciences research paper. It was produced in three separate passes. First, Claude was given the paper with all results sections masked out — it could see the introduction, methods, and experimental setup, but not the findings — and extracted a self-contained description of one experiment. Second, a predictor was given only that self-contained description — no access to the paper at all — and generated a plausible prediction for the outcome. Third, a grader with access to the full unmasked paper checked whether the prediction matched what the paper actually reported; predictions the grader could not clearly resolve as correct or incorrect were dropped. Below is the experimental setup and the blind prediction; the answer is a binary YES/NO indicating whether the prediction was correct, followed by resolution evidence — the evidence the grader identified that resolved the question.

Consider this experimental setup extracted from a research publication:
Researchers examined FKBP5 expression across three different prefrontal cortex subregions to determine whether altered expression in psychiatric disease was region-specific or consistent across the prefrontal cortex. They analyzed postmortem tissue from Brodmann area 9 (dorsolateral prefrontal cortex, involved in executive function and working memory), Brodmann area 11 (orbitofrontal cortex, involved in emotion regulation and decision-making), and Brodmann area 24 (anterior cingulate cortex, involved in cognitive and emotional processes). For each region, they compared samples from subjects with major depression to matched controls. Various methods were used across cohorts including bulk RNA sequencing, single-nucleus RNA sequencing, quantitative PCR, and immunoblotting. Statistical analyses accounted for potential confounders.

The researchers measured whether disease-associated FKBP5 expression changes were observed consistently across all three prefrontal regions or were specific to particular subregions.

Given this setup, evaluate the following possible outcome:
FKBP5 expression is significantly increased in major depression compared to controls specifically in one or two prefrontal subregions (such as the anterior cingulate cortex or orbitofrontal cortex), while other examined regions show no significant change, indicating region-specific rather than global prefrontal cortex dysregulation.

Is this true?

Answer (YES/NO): NO